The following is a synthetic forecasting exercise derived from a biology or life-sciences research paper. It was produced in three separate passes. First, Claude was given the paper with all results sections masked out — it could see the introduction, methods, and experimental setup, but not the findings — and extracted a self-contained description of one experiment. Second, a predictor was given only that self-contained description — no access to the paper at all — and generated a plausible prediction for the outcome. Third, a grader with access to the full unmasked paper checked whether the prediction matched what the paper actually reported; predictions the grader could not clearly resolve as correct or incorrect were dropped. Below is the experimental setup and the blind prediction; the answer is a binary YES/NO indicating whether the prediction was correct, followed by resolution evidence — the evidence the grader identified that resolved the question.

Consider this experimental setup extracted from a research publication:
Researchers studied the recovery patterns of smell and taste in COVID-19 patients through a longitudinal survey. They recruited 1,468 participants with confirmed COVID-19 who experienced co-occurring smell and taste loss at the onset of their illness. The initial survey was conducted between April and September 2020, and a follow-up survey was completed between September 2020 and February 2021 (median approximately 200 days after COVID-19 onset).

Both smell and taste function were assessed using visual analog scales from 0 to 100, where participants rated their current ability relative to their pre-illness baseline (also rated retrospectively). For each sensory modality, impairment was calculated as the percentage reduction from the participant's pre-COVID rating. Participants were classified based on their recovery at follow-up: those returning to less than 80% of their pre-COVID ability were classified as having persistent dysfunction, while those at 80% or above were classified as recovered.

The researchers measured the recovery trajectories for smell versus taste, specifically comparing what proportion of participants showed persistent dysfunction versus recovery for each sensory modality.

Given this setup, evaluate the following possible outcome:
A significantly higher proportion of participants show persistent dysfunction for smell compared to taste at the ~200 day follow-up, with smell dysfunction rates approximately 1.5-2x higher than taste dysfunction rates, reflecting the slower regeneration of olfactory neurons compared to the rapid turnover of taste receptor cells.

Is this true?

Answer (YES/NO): NO